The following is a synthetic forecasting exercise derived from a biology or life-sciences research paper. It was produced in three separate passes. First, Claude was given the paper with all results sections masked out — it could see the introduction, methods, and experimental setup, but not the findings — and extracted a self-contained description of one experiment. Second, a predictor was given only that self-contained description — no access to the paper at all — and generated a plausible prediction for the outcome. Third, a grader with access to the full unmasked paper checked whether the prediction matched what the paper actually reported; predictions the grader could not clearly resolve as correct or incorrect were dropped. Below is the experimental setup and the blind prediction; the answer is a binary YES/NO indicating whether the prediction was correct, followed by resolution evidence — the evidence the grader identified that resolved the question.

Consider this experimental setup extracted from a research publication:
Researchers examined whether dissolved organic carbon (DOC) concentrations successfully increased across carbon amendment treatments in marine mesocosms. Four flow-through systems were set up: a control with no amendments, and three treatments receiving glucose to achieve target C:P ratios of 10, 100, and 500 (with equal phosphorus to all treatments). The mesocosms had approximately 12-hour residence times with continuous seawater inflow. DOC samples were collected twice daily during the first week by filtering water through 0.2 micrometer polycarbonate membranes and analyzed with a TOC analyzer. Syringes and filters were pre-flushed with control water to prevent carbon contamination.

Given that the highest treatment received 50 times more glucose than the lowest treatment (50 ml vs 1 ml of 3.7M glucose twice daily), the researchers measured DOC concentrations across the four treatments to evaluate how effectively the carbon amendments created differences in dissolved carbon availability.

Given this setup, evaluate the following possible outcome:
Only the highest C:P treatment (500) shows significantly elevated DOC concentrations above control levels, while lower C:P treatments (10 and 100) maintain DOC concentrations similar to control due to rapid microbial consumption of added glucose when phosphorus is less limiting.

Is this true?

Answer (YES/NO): NO